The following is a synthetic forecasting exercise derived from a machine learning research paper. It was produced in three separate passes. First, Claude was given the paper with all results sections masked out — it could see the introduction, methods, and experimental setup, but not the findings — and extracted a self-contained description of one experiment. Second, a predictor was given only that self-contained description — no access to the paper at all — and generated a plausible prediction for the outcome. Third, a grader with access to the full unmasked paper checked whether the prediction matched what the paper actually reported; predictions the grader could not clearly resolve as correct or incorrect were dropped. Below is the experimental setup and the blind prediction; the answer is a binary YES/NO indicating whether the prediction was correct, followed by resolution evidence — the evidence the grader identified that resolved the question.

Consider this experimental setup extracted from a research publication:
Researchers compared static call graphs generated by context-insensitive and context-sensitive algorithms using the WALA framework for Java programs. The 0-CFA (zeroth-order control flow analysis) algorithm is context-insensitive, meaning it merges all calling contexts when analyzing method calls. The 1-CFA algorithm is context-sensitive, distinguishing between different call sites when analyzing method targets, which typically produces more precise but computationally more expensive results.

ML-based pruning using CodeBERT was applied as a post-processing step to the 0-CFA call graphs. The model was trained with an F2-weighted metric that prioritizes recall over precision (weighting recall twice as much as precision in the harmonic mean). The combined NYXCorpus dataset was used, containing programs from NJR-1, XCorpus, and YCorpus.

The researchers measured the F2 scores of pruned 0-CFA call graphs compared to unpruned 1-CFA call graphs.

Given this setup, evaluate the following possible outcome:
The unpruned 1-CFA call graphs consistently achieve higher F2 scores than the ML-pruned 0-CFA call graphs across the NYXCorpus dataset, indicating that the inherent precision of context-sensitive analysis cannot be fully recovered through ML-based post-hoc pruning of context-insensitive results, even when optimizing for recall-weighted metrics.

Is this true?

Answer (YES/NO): NO